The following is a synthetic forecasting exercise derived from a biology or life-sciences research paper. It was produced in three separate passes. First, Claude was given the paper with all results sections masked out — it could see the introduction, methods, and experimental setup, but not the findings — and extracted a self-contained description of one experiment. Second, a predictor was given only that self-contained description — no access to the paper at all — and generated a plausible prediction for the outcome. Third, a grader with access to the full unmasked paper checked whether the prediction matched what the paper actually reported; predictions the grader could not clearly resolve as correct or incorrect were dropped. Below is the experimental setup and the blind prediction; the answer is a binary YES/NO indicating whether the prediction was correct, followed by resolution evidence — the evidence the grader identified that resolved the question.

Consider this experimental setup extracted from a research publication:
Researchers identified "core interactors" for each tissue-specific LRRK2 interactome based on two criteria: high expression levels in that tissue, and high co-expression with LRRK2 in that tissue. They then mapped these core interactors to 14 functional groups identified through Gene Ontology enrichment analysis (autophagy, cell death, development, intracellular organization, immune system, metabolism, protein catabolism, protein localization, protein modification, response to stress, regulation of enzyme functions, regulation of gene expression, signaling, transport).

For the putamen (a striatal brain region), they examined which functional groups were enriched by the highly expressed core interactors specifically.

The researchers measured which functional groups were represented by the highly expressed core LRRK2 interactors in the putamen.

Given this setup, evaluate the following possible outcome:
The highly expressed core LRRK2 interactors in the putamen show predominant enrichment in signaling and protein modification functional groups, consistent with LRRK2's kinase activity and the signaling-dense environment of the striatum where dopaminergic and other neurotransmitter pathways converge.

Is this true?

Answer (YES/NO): NO